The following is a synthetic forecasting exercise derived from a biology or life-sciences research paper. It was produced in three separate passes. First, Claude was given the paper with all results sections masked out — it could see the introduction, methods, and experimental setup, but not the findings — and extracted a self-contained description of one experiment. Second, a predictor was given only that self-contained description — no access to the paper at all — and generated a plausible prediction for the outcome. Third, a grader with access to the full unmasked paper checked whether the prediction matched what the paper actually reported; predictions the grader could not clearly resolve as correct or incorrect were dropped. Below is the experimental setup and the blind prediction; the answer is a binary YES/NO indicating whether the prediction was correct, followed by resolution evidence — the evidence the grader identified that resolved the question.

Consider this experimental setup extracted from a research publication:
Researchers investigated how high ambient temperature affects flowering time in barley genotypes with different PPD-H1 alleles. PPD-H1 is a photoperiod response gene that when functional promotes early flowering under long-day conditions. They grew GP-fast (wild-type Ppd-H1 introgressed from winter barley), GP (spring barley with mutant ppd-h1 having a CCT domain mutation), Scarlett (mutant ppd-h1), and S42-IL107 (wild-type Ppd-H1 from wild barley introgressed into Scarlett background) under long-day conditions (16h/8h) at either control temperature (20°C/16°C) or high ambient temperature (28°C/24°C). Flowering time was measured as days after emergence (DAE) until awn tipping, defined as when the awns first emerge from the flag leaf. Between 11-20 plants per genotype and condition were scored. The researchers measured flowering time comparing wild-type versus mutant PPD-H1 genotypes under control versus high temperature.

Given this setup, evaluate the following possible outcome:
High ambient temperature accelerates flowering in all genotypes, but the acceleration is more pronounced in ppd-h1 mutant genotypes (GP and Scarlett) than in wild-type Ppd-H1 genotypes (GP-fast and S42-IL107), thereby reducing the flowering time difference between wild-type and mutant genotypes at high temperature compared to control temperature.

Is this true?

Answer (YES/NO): NO